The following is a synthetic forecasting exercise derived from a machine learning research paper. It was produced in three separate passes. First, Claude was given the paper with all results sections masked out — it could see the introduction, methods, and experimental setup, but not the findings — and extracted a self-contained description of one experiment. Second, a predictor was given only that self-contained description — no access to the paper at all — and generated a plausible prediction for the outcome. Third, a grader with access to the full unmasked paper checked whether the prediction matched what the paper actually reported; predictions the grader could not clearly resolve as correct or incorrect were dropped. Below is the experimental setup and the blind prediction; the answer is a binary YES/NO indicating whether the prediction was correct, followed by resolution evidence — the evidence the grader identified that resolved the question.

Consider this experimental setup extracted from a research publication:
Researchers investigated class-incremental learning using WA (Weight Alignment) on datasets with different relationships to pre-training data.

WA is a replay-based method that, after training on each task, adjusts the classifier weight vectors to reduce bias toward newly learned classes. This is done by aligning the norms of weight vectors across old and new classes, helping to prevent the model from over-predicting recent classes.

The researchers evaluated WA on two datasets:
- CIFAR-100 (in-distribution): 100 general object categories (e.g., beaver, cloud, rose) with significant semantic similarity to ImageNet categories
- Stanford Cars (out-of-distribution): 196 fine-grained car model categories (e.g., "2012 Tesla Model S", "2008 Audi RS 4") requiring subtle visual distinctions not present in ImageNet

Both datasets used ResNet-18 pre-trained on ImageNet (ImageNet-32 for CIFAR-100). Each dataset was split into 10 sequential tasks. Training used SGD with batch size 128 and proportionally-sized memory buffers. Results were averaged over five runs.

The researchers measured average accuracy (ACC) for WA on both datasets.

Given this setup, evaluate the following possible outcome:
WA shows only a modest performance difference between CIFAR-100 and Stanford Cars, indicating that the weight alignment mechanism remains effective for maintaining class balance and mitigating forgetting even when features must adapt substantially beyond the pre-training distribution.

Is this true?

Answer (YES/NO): NO